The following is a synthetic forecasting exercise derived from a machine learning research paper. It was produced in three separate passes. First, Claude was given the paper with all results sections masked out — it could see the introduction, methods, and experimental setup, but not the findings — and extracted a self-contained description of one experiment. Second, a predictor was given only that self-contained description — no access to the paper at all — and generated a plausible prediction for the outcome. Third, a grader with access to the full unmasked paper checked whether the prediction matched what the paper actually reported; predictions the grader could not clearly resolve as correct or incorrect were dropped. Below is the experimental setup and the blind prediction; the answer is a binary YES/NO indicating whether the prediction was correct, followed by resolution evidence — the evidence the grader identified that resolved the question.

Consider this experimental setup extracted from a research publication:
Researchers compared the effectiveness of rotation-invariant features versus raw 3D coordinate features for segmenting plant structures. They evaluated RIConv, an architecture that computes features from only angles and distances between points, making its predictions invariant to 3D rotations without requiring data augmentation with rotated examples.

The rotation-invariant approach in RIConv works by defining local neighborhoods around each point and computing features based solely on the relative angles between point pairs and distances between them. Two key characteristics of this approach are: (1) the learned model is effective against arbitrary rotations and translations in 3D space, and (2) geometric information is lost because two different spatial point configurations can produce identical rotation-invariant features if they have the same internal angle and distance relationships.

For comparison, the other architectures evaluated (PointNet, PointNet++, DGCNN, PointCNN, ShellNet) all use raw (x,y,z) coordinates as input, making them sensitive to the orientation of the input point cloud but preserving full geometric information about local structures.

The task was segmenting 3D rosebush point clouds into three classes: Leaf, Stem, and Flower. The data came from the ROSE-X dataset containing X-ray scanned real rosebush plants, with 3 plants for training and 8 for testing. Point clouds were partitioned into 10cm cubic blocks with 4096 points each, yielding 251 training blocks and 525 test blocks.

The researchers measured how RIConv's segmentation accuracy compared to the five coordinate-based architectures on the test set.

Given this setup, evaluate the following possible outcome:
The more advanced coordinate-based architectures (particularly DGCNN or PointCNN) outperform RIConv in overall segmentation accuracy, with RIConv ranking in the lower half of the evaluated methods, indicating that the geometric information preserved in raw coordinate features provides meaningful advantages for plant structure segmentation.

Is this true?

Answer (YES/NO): YES